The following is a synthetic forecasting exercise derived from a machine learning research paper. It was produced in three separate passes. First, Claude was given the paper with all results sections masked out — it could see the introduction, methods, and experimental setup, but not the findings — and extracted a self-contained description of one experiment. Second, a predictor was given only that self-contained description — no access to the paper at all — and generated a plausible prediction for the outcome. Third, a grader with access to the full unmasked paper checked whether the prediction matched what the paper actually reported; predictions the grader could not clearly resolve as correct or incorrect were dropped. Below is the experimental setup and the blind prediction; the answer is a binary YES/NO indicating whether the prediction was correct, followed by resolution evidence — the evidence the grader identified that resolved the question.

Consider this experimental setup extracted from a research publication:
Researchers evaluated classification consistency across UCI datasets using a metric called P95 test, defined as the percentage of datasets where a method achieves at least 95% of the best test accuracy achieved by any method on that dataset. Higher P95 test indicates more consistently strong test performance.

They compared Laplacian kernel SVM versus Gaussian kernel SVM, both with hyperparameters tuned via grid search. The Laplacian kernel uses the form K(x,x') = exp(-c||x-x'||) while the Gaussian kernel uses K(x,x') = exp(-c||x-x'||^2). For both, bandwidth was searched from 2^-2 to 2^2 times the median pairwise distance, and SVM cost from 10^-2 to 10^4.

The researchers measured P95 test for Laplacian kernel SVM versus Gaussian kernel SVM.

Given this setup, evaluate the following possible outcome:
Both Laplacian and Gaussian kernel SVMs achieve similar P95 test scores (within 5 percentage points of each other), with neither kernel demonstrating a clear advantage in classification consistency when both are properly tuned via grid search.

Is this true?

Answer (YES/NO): NO